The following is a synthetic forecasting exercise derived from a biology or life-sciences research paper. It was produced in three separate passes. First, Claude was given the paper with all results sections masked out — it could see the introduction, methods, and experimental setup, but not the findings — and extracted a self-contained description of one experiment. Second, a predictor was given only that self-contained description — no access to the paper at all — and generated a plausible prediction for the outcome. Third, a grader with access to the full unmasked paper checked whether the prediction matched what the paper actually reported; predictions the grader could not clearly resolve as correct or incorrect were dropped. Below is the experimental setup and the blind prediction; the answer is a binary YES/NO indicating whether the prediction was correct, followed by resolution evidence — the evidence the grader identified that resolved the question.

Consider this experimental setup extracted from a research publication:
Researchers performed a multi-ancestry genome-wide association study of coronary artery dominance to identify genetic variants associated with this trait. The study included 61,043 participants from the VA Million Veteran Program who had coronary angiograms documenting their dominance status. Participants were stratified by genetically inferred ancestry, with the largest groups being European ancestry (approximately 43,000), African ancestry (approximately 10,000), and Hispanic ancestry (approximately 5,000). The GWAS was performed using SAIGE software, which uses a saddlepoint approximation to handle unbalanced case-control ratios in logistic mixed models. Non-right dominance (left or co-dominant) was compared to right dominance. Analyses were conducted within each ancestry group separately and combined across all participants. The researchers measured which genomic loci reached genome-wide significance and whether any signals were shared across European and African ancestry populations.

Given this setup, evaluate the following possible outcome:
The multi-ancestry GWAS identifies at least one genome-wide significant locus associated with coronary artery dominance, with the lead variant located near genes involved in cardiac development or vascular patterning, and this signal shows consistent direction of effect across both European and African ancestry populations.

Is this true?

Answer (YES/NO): YES